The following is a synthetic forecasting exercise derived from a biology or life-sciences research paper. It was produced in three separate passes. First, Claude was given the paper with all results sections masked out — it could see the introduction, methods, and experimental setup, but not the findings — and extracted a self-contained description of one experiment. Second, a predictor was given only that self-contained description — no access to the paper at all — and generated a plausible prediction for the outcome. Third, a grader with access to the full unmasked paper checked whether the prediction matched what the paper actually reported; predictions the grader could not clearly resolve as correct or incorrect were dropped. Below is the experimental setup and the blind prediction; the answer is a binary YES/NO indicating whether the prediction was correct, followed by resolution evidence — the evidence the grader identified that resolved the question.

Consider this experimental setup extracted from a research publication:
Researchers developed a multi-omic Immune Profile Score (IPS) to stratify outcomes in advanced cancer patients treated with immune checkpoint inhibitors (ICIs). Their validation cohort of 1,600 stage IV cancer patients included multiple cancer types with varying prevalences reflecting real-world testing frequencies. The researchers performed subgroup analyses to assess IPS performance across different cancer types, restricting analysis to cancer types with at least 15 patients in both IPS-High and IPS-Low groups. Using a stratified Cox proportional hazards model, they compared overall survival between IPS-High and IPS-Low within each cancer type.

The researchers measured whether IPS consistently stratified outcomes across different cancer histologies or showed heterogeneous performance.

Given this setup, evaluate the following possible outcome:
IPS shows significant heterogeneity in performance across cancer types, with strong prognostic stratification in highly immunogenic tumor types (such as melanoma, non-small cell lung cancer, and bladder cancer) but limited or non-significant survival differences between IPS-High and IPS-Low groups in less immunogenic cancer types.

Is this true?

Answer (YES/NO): NO